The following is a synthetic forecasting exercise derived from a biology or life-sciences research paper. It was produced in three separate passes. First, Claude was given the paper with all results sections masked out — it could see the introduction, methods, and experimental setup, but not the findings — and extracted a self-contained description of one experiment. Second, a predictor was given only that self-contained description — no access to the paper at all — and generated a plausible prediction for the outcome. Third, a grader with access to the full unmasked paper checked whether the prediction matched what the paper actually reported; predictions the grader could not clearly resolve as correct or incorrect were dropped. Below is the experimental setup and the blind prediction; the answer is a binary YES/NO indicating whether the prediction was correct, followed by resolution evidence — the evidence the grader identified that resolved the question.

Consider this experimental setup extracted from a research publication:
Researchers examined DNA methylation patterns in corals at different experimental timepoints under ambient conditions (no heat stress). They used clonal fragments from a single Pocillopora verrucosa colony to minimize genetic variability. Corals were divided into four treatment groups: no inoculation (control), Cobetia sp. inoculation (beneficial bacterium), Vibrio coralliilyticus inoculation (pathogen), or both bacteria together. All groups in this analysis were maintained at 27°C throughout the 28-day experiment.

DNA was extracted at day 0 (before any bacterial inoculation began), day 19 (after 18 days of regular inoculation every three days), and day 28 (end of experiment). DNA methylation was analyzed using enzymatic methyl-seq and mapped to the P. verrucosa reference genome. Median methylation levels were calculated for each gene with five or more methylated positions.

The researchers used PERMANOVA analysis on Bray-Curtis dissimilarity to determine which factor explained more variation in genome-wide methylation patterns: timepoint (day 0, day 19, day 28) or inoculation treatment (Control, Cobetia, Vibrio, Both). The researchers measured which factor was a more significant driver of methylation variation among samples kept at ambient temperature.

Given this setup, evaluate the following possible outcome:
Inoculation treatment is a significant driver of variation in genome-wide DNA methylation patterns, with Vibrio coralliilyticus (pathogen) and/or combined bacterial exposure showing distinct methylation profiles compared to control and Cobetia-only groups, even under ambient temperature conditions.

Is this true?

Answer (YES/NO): NO